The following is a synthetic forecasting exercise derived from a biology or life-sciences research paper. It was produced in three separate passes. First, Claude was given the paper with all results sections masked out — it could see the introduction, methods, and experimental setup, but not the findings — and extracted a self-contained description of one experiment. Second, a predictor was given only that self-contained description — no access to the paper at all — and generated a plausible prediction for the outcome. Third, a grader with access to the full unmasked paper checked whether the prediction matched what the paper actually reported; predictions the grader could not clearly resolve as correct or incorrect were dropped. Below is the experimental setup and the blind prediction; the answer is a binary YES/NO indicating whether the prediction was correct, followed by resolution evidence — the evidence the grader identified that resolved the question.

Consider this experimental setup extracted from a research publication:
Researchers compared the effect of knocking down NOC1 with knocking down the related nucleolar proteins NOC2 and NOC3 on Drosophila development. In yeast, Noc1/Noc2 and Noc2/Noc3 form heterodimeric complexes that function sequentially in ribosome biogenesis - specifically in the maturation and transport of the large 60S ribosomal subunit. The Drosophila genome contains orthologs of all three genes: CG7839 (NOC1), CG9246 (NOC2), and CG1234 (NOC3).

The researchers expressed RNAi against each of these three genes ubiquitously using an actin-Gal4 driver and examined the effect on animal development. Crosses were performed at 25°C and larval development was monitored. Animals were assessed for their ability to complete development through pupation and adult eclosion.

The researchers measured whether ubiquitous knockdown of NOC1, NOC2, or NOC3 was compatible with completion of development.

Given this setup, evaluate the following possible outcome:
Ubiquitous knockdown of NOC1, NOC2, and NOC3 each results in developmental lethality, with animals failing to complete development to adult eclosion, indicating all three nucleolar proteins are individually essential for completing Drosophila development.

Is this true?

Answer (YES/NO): YES